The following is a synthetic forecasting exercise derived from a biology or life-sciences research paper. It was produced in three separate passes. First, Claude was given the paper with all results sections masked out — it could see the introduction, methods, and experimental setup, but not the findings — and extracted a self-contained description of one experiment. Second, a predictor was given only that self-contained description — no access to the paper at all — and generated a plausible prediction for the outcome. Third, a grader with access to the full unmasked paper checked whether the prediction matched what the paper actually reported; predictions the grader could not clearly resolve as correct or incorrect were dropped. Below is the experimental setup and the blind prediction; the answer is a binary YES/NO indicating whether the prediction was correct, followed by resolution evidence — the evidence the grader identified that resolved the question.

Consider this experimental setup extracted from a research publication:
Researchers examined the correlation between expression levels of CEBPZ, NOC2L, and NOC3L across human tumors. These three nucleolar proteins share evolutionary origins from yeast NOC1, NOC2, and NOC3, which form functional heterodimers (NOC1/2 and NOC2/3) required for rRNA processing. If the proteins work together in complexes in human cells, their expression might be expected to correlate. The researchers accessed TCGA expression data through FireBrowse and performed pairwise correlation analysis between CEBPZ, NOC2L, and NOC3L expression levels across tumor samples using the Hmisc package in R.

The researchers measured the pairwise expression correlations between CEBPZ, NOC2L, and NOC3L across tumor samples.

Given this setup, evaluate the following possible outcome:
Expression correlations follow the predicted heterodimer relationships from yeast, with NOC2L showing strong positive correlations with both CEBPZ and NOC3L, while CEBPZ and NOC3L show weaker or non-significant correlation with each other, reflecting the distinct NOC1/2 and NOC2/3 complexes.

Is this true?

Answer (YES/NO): NO